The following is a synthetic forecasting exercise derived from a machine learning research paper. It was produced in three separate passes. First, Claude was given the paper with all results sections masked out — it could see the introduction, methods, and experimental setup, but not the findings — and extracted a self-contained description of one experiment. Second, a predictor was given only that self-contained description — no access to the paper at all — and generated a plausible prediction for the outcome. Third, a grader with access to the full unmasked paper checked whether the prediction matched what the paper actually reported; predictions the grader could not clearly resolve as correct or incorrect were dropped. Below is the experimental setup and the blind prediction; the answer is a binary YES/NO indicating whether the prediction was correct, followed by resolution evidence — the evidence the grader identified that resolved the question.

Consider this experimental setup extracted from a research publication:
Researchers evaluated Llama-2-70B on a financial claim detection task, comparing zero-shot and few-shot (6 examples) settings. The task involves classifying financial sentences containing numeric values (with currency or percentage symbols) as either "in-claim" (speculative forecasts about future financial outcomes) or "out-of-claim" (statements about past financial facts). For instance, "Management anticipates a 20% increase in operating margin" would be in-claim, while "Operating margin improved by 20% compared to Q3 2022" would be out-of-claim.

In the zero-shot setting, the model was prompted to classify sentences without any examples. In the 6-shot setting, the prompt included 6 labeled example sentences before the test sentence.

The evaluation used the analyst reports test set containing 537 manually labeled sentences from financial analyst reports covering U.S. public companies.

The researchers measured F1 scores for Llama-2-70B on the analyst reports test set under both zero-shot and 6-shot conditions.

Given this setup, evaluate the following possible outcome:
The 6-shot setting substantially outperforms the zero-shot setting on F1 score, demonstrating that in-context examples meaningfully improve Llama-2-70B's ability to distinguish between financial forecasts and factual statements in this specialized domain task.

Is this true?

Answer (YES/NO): YES